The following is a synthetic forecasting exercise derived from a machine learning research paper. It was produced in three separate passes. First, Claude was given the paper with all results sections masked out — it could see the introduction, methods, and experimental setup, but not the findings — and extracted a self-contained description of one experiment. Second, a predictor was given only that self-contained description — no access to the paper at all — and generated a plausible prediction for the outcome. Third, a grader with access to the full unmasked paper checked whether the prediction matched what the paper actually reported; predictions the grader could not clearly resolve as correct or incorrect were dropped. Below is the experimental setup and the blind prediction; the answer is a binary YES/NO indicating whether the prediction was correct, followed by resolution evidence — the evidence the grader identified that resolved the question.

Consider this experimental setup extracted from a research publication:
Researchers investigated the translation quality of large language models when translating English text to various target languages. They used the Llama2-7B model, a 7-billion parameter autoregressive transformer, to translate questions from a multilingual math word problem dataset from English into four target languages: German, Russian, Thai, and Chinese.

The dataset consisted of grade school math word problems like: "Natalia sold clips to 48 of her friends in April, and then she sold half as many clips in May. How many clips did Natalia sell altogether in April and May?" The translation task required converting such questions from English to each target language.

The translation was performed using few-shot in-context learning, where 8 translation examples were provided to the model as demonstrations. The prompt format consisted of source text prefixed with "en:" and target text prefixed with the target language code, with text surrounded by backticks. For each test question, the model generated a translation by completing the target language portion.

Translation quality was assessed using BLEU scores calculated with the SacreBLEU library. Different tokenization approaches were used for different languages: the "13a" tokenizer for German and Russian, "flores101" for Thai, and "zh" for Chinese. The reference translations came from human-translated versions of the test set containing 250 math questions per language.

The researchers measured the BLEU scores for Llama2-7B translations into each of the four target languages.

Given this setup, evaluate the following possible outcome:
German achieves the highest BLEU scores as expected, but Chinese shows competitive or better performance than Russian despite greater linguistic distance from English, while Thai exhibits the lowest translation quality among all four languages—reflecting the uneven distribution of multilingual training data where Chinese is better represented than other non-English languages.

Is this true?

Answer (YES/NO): YES